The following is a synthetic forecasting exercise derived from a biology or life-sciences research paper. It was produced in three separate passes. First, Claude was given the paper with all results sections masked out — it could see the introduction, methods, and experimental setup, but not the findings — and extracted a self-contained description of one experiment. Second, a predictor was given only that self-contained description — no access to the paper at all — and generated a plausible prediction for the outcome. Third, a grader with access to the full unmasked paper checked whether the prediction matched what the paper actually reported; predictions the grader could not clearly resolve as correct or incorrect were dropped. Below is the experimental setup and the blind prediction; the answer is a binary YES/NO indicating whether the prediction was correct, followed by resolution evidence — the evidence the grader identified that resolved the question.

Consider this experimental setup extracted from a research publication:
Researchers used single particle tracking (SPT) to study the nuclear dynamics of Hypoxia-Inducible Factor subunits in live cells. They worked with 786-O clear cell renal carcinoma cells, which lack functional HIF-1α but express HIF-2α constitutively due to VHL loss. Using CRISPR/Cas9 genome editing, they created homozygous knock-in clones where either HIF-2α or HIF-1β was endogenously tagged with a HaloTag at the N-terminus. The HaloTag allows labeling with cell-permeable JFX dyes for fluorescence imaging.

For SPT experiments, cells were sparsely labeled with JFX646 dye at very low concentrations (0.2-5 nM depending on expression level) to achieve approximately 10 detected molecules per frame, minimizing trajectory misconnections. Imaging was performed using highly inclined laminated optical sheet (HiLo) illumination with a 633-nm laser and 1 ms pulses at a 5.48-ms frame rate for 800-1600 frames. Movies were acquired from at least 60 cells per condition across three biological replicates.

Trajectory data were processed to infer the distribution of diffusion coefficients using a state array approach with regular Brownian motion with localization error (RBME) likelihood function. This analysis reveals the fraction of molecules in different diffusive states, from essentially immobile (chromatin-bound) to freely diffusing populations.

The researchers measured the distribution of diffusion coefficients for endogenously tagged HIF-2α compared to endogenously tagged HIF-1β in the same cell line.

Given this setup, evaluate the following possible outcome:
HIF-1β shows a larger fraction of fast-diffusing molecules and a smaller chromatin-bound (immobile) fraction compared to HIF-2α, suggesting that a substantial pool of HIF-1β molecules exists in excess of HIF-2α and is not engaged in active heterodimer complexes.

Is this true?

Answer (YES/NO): YES